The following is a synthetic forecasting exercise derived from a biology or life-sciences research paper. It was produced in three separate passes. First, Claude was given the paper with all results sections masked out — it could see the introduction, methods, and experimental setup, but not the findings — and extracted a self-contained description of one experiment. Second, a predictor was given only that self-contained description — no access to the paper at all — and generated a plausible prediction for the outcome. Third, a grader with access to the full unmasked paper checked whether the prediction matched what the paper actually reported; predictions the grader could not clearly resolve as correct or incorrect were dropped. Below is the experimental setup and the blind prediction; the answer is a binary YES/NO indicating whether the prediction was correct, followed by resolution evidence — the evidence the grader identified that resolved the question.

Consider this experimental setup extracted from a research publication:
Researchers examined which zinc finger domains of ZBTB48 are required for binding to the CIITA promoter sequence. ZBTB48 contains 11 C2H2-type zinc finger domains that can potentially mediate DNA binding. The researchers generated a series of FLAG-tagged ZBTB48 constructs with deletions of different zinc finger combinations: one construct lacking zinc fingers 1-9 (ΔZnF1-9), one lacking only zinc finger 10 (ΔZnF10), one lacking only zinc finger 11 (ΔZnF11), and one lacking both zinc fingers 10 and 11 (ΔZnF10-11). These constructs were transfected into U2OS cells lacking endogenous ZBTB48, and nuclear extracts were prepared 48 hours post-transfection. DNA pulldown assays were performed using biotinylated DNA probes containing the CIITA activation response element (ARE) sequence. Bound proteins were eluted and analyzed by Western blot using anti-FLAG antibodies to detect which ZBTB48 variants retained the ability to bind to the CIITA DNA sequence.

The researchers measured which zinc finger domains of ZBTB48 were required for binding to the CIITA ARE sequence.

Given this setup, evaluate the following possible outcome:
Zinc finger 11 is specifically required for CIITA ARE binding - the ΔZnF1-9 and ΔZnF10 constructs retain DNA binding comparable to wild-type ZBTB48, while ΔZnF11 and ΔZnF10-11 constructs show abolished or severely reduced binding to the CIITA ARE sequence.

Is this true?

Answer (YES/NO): NO